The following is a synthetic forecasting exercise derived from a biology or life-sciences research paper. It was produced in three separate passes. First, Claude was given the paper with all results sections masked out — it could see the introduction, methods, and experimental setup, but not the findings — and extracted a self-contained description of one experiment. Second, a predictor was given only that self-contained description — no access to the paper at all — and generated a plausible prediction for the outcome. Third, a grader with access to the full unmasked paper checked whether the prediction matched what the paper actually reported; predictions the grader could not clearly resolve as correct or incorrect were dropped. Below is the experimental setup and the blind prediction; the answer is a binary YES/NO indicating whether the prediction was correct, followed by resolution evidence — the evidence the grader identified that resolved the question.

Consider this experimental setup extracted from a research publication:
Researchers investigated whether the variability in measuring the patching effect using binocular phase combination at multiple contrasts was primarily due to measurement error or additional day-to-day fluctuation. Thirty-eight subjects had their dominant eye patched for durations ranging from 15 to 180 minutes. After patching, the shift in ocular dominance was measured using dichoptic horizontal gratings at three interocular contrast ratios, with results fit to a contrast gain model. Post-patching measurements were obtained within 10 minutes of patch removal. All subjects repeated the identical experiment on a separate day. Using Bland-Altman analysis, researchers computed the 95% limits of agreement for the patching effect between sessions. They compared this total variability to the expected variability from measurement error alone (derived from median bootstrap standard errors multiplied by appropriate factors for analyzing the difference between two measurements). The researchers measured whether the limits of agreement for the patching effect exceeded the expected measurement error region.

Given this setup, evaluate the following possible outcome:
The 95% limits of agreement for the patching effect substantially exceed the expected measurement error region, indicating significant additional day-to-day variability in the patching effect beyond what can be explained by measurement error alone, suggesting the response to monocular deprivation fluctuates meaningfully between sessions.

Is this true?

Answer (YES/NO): YES